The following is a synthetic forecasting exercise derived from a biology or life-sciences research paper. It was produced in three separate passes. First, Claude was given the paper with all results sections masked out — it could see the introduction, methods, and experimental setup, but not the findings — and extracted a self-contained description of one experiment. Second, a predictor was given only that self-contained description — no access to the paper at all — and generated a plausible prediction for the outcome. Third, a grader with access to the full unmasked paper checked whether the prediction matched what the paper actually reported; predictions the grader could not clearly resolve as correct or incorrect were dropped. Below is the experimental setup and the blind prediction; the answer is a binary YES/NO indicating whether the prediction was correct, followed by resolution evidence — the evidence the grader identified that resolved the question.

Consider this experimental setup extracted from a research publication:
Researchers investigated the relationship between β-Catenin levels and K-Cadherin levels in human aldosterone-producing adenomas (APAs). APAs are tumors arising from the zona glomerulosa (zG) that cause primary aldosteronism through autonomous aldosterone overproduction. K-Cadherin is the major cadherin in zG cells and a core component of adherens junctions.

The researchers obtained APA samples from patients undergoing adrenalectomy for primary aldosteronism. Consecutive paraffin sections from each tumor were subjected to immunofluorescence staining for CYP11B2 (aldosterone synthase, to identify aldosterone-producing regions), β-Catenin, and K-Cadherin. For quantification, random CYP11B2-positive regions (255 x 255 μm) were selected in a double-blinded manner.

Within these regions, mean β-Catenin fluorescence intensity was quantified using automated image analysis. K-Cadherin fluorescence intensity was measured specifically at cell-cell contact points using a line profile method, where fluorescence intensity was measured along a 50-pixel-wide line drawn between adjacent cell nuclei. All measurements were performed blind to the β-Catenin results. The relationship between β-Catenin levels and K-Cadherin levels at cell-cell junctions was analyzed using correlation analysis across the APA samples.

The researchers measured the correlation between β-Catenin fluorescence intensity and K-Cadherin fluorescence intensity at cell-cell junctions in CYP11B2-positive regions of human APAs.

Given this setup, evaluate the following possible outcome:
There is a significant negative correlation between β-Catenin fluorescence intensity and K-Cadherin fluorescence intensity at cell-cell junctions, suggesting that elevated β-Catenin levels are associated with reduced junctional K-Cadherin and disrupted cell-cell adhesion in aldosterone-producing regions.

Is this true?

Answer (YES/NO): NO